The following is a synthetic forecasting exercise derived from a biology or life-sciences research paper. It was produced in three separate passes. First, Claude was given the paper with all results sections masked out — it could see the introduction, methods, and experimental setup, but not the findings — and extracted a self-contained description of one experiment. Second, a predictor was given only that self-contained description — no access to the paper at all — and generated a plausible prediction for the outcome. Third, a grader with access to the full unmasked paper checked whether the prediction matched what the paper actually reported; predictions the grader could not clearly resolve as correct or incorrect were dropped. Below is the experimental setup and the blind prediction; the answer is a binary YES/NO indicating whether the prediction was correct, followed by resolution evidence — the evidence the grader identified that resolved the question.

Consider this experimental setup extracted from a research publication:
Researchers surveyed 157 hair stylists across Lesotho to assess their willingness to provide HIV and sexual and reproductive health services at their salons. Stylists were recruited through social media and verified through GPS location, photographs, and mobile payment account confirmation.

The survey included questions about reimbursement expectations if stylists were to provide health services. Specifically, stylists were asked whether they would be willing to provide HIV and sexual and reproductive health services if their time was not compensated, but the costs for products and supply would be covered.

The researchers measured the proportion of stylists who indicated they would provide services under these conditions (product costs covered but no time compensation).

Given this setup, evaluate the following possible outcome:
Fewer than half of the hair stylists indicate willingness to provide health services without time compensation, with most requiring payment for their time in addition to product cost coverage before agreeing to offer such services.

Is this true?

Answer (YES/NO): NO